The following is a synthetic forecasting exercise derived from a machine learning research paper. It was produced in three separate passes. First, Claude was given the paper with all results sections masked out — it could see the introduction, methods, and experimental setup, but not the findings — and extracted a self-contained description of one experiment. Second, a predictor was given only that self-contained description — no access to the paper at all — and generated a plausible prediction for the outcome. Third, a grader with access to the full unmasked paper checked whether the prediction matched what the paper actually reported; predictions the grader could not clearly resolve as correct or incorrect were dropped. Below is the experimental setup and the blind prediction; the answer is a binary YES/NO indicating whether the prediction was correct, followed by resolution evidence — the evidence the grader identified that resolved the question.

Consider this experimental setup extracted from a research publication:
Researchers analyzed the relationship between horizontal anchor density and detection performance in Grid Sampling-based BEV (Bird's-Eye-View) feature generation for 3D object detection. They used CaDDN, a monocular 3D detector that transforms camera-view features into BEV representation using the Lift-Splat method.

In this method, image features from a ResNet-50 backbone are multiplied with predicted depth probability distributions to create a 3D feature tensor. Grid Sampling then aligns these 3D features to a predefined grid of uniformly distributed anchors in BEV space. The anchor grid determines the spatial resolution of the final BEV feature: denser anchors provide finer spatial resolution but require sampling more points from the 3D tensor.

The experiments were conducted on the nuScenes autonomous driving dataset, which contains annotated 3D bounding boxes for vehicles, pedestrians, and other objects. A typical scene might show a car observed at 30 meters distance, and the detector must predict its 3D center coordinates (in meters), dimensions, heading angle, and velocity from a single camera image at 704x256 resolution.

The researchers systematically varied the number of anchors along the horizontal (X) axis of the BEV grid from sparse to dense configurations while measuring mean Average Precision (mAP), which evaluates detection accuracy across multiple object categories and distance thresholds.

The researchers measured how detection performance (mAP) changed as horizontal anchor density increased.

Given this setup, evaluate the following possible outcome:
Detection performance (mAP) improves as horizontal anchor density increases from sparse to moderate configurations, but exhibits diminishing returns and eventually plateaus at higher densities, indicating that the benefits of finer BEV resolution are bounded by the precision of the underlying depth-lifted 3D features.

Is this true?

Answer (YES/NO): NO